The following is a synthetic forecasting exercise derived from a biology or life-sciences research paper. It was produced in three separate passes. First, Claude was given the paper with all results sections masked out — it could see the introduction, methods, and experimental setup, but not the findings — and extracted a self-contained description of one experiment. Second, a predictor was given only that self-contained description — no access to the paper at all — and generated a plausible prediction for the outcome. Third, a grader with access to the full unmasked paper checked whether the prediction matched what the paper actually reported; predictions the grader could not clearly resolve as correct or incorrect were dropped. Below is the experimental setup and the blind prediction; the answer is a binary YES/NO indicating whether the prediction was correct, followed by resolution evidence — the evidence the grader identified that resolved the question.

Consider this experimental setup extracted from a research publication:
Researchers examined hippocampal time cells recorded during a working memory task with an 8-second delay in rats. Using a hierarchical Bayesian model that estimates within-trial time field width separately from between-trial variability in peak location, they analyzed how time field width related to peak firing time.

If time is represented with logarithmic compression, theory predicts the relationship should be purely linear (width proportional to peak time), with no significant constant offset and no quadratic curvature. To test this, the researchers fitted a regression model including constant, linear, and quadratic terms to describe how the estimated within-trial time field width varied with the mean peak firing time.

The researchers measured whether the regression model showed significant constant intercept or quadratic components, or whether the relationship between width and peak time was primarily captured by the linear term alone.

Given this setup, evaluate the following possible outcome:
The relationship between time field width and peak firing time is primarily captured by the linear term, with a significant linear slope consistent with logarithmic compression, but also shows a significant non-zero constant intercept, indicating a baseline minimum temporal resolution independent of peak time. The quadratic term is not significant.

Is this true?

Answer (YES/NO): NO